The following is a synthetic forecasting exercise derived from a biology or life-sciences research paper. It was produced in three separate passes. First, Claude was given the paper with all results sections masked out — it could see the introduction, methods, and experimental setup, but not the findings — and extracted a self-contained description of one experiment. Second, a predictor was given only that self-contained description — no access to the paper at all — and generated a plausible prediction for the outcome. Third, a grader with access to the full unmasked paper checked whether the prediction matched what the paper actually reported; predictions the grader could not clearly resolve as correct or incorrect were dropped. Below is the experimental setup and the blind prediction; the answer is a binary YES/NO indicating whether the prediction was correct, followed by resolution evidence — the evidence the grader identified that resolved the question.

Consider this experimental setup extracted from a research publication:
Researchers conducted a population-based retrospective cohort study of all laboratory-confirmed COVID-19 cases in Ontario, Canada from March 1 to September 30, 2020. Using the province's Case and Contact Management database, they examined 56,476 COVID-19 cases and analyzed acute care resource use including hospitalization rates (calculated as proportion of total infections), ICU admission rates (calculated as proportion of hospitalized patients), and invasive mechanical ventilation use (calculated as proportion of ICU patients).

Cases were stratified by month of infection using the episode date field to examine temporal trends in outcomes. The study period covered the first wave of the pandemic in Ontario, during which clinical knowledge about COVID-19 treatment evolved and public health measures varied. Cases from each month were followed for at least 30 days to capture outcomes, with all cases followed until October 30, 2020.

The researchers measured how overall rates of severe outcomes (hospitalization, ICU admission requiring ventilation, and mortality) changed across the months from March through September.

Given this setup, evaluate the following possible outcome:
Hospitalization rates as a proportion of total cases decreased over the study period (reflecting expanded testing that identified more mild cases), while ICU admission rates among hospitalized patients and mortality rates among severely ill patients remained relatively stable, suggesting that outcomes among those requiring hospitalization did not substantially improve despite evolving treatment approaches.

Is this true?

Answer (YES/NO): NO